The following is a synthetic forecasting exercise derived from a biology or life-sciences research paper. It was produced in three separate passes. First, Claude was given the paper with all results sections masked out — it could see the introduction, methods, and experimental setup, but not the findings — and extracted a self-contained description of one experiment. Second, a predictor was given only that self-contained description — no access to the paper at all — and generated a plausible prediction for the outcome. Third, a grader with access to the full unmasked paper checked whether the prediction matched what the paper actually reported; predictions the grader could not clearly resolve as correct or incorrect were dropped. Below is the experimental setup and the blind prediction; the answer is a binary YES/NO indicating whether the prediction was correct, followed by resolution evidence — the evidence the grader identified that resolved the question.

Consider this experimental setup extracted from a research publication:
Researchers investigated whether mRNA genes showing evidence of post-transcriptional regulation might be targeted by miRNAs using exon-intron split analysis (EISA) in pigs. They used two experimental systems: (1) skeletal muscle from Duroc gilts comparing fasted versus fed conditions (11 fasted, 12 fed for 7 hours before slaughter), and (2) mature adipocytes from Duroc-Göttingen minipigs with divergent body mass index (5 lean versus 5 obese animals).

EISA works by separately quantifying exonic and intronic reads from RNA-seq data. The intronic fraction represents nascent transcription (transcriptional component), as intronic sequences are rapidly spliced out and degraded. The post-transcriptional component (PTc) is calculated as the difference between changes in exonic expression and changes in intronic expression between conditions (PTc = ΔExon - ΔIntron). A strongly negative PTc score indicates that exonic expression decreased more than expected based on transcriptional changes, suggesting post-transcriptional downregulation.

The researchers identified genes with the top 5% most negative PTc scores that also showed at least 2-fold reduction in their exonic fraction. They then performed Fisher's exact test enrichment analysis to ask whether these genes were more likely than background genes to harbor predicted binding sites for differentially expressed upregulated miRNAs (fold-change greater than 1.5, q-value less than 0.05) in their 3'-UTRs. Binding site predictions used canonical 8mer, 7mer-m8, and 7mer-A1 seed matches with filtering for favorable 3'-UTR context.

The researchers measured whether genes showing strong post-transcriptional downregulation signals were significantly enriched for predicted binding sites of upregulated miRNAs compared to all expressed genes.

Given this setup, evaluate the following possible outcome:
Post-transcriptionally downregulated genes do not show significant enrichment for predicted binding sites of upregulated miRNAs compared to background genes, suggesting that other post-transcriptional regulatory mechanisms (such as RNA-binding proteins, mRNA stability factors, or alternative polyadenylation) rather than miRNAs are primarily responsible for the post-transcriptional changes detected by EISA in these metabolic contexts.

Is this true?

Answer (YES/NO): NO